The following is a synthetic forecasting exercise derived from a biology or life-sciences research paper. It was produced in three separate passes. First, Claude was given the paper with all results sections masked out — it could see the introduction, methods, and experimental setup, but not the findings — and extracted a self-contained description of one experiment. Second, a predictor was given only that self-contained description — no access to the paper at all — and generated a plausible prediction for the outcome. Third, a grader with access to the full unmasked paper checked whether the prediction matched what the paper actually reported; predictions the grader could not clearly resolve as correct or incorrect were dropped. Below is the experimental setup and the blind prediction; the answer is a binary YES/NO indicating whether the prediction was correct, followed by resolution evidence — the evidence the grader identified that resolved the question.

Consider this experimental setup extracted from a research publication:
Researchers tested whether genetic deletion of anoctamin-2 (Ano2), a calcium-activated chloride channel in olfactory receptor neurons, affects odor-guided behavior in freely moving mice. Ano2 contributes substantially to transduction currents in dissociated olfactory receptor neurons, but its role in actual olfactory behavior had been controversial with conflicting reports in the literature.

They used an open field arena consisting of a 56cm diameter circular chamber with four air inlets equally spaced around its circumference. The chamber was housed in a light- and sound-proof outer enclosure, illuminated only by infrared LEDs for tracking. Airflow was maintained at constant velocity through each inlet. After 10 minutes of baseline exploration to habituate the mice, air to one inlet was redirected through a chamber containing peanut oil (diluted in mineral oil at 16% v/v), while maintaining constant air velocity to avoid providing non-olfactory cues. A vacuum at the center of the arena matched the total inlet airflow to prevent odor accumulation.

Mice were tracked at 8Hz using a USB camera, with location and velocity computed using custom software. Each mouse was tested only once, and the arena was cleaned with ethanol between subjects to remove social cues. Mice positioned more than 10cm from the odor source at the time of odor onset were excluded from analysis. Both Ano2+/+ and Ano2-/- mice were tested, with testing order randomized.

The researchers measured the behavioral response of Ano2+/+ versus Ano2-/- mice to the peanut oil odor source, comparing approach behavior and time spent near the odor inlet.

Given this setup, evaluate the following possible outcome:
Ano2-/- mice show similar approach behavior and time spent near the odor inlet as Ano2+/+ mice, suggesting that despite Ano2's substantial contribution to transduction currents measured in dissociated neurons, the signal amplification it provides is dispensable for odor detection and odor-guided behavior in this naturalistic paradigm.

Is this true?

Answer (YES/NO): NO